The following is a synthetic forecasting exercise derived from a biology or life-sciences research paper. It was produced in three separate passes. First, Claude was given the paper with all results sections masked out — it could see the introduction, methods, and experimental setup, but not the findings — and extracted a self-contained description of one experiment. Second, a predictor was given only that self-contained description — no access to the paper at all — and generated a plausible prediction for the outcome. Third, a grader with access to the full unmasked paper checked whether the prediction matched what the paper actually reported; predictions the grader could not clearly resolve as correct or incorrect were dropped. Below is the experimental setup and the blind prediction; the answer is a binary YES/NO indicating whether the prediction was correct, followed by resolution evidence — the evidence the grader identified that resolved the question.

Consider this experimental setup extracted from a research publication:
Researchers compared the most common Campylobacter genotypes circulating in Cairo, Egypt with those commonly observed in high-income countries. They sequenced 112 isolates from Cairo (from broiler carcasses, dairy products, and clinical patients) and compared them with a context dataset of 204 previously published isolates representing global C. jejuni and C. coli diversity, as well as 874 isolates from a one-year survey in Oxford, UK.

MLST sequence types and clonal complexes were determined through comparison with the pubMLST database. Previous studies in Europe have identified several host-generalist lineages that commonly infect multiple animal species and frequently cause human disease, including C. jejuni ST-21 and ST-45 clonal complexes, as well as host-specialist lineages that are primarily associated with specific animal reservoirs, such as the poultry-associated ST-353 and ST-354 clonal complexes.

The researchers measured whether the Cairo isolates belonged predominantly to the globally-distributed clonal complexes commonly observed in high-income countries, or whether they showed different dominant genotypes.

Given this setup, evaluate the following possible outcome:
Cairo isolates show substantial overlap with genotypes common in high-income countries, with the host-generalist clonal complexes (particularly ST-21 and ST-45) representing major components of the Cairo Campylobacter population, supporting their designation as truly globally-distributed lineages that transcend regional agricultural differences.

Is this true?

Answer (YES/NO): NO